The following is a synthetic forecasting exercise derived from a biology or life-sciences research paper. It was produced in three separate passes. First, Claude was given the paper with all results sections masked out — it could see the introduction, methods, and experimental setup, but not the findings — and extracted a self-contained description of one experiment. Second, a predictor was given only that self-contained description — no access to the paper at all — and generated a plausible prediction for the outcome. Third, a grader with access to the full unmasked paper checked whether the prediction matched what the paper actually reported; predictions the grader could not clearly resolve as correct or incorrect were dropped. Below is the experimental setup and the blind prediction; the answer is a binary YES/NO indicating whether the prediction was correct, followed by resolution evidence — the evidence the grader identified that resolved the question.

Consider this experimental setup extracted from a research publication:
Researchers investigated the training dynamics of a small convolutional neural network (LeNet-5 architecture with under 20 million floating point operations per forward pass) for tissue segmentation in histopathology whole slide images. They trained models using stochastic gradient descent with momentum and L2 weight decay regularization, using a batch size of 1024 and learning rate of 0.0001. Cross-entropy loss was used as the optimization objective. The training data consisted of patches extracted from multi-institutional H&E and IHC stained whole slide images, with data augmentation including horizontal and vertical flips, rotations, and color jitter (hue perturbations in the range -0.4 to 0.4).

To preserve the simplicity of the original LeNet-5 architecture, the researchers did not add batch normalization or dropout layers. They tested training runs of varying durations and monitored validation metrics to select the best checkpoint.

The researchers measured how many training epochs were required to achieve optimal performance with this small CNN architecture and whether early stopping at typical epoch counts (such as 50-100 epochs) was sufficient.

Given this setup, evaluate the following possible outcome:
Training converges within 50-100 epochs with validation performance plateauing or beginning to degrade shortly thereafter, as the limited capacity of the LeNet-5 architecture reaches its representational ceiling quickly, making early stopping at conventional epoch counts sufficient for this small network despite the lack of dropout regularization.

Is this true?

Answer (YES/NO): NO